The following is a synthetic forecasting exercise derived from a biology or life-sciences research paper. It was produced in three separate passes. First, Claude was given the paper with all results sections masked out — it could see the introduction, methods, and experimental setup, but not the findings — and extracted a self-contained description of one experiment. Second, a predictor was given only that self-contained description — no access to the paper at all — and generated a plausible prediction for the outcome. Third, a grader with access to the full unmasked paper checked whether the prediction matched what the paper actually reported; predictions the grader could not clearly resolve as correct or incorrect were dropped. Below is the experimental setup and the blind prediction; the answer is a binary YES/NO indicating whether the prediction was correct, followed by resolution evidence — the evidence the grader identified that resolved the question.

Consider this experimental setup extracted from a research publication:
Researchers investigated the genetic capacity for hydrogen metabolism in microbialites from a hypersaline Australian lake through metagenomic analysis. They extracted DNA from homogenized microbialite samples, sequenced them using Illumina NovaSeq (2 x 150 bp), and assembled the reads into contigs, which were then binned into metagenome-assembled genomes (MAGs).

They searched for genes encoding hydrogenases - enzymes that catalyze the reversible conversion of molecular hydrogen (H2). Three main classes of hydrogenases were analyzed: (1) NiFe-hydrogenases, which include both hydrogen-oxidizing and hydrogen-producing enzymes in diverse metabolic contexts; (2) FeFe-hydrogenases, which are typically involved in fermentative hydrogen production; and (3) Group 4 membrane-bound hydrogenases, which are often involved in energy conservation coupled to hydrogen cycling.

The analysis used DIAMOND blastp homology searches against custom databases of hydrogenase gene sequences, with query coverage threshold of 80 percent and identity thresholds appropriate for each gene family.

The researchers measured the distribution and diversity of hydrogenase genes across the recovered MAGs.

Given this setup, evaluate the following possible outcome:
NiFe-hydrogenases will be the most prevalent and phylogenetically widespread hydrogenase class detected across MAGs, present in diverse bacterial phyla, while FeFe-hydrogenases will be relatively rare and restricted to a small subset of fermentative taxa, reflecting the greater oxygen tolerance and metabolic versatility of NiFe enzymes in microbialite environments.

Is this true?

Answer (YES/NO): NO